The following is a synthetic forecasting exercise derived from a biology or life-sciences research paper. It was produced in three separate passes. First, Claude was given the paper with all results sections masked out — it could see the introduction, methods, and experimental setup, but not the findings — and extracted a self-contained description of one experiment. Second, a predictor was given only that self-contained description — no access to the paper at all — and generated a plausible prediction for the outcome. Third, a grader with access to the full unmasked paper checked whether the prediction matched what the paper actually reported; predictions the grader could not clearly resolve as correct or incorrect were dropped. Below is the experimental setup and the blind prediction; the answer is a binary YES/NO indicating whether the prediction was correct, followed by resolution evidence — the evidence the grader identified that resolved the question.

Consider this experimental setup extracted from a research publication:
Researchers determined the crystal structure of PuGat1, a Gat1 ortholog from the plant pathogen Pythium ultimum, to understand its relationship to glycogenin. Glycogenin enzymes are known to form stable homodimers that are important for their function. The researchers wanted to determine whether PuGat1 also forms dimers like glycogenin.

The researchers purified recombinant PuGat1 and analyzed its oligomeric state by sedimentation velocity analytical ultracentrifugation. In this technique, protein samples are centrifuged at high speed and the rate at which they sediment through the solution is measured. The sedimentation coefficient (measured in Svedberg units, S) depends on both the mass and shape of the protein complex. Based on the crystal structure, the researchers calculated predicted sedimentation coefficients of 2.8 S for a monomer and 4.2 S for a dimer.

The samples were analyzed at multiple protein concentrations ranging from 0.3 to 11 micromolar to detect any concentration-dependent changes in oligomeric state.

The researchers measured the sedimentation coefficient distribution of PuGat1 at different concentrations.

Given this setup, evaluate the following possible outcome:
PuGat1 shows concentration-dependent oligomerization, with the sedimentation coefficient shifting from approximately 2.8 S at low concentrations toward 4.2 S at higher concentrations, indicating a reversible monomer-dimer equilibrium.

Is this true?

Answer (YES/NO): NO